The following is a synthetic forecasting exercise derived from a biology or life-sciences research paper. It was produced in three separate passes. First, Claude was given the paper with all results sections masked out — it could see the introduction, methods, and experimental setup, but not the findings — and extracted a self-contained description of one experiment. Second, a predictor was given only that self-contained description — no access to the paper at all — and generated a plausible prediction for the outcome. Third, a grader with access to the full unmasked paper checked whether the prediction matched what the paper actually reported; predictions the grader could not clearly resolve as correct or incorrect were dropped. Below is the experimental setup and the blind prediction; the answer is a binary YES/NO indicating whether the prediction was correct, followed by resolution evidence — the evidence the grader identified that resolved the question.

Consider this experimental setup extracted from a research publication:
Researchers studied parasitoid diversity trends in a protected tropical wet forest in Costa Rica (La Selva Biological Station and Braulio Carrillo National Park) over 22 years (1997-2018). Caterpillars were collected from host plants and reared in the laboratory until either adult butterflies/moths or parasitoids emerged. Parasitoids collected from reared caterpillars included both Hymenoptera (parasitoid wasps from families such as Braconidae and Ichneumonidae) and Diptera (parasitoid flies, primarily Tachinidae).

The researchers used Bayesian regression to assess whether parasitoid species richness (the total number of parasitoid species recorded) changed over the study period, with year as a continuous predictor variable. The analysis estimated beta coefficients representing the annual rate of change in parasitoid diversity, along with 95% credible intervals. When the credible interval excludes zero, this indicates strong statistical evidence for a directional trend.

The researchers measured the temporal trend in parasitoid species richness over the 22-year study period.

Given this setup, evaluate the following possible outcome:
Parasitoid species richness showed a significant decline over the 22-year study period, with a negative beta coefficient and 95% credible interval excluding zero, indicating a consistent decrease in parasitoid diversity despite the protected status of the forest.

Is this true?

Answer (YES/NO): YES